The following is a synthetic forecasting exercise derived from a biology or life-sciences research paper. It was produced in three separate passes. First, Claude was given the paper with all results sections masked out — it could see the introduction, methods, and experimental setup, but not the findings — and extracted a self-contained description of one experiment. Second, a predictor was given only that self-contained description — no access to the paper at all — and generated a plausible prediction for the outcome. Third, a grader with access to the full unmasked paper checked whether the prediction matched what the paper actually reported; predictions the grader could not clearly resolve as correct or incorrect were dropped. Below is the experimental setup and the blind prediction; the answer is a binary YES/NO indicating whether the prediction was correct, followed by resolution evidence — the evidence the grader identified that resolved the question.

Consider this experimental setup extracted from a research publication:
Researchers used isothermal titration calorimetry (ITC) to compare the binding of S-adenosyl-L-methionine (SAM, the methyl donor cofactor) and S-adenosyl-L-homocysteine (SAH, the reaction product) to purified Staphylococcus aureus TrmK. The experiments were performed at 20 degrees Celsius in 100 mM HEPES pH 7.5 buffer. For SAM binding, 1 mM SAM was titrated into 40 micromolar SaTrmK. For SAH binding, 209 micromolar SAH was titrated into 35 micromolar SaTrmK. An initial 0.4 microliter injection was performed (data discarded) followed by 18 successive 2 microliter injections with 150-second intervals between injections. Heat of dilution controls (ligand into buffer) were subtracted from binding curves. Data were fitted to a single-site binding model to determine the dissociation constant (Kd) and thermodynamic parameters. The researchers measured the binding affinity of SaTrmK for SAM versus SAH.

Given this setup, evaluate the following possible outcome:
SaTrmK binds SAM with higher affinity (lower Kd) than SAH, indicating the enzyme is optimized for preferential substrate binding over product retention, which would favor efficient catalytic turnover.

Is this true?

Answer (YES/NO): NO